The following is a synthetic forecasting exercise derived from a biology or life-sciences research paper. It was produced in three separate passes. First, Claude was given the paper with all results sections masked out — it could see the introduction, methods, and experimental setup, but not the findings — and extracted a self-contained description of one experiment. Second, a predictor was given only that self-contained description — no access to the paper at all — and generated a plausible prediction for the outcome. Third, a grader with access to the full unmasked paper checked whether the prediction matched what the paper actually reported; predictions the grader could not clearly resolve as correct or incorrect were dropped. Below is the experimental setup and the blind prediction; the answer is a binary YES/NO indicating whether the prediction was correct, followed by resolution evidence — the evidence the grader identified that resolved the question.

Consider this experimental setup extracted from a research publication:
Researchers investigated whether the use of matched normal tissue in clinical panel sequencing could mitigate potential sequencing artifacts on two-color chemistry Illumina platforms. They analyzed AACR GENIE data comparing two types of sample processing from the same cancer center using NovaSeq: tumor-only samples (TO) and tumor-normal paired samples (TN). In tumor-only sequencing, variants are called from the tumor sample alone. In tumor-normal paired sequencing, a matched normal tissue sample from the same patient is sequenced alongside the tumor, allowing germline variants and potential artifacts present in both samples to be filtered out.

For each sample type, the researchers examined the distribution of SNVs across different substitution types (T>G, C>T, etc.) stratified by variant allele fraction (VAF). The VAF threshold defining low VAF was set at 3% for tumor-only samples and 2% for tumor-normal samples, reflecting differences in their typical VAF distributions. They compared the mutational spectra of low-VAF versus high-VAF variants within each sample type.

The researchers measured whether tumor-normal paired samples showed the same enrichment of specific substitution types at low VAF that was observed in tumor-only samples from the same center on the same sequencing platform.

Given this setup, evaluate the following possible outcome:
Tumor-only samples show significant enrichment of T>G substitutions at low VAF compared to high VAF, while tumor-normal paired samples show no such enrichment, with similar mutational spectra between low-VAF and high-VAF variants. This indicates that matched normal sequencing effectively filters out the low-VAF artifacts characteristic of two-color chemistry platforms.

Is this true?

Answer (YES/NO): NO